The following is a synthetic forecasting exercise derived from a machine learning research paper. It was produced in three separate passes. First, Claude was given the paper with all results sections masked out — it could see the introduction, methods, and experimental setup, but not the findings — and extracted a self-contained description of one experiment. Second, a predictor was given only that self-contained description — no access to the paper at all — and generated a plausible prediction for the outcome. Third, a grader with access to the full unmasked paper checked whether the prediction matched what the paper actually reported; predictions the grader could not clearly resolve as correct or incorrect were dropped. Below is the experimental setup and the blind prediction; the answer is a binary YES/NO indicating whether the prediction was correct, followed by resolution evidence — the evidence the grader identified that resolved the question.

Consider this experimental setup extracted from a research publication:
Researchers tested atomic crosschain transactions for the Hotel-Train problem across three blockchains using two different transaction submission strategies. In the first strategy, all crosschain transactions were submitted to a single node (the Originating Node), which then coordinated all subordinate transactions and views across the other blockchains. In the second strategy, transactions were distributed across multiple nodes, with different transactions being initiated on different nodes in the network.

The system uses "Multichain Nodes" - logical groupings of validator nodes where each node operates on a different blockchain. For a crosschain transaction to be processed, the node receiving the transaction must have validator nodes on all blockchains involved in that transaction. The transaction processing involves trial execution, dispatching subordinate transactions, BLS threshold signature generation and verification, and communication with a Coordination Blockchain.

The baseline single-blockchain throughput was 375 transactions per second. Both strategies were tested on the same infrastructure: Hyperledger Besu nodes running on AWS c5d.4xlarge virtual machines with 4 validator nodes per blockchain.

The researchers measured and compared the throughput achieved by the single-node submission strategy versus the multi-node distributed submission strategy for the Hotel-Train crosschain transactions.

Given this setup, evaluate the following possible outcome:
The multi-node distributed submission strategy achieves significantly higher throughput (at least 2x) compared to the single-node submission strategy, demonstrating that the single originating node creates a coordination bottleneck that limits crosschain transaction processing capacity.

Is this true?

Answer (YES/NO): NO